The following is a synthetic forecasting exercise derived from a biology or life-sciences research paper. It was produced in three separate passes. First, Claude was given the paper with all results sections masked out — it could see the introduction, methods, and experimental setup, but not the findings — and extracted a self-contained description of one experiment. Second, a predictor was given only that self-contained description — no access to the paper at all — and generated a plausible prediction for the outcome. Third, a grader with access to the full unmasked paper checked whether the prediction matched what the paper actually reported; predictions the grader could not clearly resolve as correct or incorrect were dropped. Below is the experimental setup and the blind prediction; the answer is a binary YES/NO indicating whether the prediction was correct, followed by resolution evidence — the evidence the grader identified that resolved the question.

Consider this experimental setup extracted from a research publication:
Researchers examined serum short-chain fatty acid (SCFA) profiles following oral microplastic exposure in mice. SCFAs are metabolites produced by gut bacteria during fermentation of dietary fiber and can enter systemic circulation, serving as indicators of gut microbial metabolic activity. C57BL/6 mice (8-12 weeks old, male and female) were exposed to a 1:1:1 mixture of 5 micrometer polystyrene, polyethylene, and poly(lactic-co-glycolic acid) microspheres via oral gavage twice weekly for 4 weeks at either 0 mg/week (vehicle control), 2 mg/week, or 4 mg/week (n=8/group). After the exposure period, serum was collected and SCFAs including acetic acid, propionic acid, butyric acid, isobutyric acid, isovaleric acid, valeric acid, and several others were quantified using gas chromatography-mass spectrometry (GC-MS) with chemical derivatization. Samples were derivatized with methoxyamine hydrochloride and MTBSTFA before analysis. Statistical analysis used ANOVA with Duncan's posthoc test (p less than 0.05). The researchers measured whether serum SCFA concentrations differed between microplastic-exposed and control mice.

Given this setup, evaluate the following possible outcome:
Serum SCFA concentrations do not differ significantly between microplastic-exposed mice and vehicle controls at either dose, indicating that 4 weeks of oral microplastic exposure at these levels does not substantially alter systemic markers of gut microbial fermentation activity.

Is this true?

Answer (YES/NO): NO